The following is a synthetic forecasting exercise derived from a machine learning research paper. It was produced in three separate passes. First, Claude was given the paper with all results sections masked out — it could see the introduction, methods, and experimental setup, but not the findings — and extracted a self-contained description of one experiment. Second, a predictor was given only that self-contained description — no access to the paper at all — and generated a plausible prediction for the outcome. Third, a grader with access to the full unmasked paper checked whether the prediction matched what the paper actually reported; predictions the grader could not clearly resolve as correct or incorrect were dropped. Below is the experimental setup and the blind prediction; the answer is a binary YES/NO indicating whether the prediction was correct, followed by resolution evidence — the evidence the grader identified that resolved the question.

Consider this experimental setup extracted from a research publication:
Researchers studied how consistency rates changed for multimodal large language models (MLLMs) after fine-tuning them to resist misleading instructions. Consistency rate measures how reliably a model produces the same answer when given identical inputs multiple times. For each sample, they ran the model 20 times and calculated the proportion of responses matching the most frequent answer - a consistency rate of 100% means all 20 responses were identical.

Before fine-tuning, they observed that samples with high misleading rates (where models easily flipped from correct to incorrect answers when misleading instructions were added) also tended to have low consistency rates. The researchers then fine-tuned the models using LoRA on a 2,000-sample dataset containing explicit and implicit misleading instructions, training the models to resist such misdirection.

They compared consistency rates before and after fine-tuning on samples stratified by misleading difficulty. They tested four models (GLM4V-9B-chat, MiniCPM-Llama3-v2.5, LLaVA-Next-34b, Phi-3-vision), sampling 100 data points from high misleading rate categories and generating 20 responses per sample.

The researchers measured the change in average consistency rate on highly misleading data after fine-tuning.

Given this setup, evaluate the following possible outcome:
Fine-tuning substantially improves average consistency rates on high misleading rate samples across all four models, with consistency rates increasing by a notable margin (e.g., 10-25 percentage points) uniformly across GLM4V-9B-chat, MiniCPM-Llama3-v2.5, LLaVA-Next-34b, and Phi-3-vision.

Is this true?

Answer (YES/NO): NO